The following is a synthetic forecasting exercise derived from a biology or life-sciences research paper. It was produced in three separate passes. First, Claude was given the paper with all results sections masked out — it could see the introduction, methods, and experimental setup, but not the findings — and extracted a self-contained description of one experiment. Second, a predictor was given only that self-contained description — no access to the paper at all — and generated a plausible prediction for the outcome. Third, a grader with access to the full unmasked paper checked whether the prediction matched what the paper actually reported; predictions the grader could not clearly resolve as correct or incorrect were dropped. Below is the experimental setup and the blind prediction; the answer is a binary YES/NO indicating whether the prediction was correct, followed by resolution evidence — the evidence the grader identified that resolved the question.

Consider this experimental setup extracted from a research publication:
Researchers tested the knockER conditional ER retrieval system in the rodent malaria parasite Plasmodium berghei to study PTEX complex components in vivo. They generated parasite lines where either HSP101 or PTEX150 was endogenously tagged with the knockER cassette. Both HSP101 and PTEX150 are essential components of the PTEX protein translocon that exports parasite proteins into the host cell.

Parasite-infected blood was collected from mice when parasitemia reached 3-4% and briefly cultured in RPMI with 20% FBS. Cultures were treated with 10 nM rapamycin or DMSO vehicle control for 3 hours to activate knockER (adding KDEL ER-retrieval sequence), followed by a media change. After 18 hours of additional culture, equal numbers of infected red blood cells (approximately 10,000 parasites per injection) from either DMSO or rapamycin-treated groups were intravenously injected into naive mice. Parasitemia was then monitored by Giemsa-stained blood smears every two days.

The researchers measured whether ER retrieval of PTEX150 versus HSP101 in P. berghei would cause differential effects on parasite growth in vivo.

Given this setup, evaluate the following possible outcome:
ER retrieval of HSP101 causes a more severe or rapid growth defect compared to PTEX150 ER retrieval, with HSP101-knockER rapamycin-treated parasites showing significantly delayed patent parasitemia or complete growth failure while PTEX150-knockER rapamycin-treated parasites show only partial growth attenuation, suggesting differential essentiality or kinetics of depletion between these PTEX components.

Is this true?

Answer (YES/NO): NO